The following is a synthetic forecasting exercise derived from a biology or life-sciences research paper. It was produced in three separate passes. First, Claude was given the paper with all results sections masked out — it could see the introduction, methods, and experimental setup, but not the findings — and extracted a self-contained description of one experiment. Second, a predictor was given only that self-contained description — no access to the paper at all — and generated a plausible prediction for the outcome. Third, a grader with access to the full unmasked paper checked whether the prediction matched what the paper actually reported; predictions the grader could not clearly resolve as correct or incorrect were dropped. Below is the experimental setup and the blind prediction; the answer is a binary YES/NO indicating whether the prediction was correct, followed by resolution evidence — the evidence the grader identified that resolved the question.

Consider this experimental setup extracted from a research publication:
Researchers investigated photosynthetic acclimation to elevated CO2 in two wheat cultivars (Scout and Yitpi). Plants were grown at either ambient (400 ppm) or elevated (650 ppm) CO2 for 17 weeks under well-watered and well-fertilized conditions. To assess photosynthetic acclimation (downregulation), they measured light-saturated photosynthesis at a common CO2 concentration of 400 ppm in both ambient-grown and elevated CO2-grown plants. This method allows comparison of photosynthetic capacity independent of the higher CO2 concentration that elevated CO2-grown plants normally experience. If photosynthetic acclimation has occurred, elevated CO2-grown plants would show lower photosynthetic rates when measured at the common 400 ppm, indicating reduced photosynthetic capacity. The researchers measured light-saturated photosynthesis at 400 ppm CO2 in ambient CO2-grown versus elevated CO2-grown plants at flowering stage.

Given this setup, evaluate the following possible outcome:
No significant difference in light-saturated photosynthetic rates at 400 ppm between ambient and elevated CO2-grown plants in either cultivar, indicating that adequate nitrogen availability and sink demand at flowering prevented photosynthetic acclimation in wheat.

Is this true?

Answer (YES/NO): NO